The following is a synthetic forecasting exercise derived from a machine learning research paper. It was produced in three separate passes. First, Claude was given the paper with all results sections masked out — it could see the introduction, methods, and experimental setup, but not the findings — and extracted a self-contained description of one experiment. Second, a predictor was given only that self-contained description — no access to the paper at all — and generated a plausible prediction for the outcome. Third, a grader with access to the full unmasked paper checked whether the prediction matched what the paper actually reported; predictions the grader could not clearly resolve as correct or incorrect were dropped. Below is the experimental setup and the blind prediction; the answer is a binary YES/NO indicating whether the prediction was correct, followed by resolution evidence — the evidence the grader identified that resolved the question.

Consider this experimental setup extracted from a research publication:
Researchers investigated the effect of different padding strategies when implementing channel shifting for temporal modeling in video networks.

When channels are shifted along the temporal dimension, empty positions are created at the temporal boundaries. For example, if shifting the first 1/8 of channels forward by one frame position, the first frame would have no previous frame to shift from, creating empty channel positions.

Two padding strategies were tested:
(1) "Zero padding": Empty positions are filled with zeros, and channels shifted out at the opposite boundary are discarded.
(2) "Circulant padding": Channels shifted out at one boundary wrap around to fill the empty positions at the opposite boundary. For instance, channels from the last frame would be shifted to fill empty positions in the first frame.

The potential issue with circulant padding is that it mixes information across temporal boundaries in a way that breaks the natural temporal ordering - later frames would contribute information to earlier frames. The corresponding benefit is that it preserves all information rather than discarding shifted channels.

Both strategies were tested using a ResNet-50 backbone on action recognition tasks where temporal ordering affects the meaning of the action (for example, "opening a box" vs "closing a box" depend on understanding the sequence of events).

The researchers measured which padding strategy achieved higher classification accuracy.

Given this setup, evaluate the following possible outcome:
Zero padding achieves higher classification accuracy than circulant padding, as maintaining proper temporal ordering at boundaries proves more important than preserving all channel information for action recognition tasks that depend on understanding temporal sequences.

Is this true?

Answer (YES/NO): YES